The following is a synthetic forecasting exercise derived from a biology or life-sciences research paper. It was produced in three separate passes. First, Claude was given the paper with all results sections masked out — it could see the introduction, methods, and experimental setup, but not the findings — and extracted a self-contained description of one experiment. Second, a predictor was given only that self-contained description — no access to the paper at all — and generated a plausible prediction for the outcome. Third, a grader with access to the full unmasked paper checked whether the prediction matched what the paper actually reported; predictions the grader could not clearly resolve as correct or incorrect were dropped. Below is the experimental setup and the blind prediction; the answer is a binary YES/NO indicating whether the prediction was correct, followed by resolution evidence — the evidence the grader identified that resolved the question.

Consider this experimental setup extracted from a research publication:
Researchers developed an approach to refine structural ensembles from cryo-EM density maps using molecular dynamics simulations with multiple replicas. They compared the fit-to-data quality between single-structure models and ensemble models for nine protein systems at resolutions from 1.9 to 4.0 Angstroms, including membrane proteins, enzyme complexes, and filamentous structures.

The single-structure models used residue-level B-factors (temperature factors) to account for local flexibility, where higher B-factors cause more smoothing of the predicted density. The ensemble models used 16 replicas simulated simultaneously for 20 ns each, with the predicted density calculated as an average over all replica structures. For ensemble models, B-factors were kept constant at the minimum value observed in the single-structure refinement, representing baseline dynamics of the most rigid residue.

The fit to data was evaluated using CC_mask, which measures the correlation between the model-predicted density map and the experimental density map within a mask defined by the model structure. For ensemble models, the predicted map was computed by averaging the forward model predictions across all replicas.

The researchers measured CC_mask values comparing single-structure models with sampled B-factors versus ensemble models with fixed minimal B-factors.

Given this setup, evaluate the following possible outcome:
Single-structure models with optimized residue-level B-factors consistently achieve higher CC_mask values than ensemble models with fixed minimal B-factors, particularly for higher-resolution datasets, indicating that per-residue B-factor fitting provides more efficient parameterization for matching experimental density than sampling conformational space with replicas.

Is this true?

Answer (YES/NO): NO